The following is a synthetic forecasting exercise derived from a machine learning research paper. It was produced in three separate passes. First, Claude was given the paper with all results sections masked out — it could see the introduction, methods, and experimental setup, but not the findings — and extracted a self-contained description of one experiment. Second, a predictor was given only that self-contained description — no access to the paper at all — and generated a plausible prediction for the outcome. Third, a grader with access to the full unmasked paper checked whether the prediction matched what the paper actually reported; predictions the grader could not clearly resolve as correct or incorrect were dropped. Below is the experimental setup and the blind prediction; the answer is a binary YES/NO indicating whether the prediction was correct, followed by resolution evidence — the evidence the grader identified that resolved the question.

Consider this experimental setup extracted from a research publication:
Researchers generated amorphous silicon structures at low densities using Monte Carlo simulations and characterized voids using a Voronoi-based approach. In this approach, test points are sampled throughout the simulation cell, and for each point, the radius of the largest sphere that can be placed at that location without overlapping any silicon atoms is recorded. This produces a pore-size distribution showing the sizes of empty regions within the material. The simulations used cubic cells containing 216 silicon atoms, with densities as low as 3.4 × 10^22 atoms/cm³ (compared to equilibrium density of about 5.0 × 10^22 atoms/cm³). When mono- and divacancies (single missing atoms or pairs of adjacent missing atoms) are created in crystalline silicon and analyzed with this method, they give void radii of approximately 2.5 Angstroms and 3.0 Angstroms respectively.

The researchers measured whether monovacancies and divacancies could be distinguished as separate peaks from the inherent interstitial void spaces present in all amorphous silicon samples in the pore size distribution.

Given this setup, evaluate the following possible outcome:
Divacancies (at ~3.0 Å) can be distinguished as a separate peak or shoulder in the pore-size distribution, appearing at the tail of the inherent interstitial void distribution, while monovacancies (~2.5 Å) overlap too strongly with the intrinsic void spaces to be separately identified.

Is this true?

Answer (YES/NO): NO